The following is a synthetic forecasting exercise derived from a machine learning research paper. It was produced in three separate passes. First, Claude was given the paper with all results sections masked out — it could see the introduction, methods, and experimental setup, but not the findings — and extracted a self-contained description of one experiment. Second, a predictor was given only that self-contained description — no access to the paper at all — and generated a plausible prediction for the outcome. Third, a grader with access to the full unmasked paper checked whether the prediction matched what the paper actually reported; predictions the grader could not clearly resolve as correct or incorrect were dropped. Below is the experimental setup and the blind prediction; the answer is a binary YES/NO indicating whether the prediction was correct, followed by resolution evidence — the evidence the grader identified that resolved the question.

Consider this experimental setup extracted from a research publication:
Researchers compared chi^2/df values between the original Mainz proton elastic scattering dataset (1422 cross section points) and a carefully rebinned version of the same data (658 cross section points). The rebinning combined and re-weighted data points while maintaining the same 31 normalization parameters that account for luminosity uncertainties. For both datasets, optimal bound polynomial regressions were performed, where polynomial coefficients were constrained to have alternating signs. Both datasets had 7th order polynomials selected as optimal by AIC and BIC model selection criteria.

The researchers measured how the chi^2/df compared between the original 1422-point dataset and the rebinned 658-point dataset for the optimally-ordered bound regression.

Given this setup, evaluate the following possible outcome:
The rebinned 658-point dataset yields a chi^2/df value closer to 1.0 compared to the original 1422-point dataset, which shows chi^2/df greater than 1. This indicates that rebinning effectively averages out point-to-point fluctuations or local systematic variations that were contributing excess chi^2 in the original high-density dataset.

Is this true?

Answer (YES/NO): YES